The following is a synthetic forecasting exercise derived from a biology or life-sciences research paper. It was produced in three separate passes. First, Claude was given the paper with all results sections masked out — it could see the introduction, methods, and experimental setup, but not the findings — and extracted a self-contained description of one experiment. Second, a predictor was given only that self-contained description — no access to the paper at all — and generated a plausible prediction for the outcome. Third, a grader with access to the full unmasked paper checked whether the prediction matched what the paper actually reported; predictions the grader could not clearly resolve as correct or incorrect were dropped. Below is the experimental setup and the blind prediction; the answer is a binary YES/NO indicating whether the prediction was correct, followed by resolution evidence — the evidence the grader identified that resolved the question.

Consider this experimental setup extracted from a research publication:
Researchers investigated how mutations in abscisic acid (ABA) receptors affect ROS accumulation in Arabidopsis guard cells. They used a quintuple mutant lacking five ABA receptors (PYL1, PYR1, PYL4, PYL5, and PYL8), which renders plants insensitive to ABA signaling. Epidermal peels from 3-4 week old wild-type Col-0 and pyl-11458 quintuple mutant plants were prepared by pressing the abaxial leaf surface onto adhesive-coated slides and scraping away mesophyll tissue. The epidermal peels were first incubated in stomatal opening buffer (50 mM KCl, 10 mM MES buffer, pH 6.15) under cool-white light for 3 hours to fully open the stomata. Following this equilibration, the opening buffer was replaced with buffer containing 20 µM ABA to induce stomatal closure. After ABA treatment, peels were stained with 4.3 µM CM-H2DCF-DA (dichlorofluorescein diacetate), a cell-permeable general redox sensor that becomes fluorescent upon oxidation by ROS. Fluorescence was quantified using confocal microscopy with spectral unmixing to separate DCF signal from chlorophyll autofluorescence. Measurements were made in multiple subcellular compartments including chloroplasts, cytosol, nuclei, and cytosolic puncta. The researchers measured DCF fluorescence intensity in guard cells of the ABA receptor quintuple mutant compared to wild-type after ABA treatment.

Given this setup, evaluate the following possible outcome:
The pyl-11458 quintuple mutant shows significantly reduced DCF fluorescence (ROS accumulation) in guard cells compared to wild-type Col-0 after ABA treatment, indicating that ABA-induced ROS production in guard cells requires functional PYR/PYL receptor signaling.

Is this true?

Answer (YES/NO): YES